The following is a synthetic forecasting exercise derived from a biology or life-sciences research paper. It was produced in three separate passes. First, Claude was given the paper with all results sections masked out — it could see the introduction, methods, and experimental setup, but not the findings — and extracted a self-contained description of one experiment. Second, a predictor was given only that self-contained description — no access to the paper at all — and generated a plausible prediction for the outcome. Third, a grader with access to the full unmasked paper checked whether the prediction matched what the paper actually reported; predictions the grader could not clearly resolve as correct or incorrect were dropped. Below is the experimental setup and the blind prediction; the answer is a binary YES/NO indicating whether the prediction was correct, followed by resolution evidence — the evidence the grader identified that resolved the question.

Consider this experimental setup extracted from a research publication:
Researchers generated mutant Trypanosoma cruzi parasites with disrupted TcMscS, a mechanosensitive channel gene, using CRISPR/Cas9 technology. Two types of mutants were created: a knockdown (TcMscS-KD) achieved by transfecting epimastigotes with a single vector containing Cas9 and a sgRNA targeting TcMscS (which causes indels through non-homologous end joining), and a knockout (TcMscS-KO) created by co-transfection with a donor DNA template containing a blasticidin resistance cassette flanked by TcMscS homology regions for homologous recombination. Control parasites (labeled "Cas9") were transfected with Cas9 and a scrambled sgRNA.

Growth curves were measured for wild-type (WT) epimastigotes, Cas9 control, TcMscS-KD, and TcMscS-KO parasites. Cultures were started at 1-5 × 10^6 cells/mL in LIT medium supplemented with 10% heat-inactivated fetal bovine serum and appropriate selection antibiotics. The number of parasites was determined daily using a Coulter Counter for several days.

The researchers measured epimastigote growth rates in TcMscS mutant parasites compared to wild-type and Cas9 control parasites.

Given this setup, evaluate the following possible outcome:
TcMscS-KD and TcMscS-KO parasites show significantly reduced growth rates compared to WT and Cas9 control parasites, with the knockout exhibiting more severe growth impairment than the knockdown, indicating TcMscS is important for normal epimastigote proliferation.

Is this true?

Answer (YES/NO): NO